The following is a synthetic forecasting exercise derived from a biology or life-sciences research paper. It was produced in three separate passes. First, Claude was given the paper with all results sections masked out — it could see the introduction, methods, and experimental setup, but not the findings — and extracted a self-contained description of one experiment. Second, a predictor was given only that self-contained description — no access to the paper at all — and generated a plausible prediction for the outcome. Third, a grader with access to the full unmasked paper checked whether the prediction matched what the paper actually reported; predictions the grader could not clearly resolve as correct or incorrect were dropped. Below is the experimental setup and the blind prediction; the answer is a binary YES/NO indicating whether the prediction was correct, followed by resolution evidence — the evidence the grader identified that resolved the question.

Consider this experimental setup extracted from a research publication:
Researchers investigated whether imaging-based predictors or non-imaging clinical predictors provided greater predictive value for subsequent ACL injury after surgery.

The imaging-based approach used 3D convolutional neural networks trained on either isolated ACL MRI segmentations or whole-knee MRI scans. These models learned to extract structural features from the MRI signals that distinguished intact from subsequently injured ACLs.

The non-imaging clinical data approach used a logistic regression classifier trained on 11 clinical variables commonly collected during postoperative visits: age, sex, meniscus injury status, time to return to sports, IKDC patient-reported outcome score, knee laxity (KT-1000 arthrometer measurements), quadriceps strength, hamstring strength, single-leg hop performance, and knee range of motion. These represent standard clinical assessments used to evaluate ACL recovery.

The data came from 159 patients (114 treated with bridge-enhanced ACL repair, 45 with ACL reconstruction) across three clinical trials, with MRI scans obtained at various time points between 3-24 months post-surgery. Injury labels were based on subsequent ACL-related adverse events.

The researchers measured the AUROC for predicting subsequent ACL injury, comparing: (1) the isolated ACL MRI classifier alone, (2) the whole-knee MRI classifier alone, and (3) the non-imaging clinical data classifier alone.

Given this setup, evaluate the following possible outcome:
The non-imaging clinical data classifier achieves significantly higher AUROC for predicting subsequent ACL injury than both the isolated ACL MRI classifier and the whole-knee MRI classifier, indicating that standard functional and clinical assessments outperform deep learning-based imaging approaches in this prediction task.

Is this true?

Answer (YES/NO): NO